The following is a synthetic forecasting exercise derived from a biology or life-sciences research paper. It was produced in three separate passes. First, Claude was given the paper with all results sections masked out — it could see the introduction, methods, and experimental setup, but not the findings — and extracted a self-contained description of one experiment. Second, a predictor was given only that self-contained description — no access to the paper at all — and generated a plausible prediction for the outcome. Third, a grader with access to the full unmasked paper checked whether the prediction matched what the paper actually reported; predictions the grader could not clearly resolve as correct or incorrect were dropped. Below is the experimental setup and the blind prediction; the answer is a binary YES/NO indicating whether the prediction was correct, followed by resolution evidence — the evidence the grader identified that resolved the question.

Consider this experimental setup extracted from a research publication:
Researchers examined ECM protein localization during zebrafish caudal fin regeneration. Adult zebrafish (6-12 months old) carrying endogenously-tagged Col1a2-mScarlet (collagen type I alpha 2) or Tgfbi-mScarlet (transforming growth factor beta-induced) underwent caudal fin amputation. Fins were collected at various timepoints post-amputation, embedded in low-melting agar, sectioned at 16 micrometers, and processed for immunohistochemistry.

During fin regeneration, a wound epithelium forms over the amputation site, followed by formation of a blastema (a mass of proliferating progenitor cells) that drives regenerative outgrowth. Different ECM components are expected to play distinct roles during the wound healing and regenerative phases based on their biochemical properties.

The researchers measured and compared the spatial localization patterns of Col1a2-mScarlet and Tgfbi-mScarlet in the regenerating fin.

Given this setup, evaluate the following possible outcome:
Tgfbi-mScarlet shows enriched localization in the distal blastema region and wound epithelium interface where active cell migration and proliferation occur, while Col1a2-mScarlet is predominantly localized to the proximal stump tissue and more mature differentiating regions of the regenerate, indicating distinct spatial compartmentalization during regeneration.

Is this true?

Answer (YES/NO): NO